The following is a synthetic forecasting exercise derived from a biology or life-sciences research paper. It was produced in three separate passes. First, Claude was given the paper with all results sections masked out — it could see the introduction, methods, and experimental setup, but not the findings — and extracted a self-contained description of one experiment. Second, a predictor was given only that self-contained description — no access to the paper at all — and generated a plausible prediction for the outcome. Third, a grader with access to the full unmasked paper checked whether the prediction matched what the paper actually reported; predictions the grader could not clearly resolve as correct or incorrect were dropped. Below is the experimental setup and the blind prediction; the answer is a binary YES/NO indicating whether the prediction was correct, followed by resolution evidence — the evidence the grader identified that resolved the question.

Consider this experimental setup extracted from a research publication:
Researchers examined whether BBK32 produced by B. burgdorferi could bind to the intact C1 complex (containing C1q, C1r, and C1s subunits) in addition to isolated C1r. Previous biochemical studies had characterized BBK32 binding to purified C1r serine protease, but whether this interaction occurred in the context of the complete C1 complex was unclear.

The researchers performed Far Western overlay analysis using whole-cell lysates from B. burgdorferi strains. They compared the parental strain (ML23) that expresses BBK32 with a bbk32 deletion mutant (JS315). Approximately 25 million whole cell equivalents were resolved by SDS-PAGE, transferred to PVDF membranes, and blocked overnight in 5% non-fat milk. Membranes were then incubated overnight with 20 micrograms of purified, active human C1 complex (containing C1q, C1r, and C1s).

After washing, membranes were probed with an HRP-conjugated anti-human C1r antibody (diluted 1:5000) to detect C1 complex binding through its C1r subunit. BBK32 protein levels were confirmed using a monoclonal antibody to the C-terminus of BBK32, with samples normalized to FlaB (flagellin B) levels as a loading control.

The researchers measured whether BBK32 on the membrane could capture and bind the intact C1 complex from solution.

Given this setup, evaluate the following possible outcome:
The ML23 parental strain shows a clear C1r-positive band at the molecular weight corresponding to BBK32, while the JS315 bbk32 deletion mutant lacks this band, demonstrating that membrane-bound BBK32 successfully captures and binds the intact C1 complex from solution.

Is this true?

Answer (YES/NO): YES